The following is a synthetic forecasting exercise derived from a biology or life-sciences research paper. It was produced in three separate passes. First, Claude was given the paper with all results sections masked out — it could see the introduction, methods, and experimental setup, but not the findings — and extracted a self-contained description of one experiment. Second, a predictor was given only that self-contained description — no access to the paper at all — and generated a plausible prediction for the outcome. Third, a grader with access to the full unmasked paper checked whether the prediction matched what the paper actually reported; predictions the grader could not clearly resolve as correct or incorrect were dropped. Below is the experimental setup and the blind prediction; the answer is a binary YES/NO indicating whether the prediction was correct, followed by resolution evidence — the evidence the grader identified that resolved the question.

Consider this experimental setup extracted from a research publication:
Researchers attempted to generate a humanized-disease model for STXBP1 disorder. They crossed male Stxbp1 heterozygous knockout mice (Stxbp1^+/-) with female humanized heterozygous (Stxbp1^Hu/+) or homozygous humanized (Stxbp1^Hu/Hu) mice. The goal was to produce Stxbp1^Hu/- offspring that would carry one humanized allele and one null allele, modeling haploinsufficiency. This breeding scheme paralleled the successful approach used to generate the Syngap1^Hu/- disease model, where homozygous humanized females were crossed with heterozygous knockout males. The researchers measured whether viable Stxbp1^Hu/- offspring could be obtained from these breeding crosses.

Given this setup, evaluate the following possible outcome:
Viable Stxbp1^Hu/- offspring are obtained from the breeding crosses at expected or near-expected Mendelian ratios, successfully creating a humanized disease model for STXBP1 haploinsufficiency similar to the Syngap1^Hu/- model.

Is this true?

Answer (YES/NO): NO